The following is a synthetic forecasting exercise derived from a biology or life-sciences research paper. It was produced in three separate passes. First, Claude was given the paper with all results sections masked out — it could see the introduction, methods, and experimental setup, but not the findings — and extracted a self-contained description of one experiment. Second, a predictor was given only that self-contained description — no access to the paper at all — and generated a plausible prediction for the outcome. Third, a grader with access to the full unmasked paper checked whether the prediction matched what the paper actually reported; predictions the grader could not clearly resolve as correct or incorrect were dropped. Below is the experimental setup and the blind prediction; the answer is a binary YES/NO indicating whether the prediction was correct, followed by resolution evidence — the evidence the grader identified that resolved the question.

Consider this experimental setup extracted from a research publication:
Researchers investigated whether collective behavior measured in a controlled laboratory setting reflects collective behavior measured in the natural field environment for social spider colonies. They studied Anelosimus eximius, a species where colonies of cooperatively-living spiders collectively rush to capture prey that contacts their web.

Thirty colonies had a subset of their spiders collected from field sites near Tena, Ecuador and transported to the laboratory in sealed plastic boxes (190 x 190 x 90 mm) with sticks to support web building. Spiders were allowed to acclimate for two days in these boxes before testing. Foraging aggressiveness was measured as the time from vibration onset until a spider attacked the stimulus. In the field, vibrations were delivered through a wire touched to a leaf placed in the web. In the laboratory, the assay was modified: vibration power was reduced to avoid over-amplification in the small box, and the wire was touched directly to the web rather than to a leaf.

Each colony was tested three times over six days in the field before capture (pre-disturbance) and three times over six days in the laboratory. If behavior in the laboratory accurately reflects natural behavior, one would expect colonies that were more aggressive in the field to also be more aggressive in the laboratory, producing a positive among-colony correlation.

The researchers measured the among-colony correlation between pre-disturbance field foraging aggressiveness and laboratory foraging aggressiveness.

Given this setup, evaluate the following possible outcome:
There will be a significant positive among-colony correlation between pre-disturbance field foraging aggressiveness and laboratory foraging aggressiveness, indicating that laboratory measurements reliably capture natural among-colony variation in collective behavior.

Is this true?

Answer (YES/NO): NO